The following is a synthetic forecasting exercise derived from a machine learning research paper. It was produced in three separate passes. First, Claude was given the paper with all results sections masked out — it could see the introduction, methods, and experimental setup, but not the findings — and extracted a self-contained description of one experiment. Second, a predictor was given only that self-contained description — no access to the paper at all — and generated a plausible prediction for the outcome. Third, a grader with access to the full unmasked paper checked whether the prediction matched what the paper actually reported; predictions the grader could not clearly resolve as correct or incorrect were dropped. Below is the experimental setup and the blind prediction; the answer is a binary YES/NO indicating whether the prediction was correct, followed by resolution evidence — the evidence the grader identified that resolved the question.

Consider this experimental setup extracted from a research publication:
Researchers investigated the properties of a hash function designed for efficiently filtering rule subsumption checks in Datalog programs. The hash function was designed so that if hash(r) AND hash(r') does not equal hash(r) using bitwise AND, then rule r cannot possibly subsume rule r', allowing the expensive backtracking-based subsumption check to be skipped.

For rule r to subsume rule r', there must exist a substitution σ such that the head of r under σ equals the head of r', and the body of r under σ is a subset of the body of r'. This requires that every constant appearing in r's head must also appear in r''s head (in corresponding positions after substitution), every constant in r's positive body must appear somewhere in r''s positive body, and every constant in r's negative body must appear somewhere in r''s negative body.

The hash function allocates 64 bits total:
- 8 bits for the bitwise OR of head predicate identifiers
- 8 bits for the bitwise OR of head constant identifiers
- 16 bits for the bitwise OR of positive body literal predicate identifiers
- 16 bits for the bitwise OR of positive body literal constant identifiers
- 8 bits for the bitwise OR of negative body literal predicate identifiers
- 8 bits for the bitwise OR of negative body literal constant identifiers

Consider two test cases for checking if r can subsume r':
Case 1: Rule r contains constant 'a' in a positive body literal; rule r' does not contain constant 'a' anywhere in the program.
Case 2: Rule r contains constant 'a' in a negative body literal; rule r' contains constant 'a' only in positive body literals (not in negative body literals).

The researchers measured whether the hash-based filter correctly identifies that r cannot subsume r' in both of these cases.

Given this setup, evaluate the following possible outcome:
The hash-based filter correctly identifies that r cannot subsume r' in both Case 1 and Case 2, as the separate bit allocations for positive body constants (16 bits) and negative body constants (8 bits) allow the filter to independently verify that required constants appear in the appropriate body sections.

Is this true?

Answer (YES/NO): YES